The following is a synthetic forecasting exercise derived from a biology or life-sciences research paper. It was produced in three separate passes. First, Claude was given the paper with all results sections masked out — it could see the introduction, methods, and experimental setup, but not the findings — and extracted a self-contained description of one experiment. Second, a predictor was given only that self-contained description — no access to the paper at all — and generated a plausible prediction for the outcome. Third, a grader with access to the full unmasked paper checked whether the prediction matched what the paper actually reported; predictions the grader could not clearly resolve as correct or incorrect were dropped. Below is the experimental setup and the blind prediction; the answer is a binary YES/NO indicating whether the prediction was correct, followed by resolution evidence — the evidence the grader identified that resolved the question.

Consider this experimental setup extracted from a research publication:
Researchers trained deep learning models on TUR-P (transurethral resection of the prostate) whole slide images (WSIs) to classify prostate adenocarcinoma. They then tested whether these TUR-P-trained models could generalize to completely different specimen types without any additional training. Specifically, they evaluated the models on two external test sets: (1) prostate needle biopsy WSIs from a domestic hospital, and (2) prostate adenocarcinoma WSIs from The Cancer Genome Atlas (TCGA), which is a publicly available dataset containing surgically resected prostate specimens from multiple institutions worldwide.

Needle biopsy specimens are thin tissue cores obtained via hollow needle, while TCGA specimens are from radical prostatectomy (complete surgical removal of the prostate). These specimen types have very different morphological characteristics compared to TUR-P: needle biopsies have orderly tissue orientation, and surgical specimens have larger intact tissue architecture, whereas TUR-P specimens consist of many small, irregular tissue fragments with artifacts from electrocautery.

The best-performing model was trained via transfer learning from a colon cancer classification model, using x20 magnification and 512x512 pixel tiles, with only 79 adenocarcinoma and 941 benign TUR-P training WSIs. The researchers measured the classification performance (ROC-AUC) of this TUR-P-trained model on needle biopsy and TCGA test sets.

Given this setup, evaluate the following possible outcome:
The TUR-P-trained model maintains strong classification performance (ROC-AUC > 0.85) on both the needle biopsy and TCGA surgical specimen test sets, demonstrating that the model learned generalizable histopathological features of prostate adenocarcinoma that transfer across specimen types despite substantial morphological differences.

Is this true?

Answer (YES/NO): YES